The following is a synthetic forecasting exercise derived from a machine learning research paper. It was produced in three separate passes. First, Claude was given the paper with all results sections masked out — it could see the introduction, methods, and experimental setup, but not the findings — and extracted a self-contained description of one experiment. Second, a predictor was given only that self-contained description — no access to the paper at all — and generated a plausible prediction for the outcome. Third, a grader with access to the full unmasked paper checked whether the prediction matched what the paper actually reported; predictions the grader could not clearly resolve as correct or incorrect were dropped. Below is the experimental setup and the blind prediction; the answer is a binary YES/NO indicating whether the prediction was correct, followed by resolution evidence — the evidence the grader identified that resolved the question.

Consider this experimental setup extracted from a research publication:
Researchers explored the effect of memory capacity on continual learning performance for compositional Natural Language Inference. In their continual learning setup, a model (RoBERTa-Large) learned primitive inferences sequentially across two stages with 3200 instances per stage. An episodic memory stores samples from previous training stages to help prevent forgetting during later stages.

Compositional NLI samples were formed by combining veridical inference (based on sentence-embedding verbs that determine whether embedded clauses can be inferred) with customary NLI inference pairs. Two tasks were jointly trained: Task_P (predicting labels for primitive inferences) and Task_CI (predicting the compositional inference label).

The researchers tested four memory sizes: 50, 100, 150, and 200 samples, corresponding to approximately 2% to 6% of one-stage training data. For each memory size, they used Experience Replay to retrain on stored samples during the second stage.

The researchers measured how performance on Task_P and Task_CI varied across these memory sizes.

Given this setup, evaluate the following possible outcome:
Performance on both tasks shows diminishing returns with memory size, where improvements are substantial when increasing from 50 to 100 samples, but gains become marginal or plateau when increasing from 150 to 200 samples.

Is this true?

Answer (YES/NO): NO